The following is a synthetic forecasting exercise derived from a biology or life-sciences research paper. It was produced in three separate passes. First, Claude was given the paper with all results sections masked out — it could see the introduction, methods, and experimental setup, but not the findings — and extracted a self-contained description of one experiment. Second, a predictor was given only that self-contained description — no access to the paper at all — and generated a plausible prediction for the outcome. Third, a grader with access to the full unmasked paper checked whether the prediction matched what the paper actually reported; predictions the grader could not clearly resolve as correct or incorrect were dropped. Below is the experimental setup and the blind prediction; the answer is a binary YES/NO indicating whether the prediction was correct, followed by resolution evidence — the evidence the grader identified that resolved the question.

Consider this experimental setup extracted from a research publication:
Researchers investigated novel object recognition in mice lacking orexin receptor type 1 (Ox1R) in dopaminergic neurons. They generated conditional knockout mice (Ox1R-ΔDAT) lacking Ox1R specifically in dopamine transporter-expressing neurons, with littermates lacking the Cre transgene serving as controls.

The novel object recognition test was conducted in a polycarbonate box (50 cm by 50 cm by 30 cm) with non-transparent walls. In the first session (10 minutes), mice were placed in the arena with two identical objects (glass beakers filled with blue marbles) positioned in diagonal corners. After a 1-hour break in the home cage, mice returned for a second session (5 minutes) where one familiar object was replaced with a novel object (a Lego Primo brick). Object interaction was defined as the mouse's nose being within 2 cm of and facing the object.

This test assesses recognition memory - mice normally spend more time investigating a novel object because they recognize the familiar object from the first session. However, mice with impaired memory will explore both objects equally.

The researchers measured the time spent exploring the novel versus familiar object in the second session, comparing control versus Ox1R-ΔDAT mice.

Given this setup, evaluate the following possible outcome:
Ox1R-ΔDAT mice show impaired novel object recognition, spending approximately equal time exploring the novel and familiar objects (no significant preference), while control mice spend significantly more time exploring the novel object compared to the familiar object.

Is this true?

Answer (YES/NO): NO